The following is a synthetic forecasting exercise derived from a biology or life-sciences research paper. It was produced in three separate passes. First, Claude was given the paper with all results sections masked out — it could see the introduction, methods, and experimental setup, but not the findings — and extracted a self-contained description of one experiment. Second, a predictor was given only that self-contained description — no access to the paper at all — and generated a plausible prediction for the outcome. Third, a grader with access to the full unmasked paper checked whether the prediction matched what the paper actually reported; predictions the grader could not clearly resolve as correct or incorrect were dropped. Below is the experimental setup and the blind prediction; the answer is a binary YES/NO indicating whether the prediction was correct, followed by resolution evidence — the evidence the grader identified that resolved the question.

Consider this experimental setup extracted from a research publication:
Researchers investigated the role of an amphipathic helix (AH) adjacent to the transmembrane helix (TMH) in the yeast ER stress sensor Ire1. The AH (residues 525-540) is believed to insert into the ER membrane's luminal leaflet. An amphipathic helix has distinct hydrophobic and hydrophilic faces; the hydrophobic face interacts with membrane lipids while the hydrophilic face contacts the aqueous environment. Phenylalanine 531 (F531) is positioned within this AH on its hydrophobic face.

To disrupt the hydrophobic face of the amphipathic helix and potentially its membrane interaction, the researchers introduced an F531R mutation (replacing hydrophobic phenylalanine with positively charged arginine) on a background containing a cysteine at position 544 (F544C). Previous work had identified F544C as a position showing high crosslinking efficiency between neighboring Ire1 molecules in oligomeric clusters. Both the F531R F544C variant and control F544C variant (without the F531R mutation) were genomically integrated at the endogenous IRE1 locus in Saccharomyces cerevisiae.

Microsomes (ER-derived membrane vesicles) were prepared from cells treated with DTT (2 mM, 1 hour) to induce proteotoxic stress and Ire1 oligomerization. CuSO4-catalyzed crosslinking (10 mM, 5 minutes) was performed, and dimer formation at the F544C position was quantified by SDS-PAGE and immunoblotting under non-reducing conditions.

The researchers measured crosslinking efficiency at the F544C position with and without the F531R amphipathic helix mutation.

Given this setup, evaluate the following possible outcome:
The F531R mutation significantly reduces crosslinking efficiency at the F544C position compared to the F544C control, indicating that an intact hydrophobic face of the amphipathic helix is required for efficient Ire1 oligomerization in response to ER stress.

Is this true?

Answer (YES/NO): YES